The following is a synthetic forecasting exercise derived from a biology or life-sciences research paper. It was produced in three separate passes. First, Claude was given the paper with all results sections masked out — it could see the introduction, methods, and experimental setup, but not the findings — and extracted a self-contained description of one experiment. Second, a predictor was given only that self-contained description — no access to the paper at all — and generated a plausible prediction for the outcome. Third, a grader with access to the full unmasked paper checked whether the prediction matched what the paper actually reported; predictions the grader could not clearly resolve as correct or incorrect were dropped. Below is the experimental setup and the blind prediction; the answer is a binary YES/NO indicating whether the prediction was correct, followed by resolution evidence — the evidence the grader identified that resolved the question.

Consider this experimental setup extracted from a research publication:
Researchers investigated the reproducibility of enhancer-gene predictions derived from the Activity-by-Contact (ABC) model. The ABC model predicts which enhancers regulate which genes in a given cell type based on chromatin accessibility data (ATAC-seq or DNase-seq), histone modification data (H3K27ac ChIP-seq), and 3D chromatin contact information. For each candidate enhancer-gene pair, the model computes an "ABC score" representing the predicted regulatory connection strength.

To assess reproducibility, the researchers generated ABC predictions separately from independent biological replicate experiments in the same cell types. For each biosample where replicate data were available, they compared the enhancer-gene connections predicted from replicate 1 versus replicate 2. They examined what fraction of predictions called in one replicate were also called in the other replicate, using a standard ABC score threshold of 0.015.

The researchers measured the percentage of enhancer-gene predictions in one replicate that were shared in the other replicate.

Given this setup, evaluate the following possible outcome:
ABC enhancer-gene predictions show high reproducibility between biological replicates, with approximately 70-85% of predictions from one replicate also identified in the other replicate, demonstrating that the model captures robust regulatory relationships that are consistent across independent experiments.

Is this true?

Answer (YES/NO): YES